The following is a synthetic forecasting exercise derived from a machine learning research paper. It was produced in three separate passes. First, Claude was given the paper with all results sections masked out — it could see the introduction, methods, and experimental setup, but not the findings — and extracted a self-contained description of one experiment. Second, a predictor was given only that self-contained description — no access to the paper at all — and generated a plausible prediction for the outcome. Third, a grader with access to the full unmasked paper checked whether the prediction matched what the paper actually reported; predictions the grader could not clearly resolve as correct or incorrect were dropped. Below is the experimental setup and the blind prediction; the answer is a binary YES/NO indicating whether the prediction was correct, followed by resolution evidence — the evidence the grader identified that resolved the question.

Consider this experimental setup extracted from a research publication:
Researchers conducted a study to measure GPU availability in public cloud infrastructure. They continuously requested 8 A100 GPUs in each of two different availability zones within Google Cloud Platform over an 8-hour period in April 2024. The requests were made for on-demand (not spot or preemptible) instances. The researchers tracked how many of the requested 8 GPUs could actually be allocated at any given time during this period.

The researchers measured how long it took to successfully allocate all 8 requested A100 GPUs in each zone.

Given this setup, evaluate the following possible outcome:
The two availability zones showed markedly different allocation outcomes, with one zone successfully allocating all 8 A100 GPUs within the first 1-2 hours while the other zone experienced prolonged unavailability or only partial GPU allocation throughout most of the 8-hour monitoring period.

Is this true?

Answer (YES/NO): NO